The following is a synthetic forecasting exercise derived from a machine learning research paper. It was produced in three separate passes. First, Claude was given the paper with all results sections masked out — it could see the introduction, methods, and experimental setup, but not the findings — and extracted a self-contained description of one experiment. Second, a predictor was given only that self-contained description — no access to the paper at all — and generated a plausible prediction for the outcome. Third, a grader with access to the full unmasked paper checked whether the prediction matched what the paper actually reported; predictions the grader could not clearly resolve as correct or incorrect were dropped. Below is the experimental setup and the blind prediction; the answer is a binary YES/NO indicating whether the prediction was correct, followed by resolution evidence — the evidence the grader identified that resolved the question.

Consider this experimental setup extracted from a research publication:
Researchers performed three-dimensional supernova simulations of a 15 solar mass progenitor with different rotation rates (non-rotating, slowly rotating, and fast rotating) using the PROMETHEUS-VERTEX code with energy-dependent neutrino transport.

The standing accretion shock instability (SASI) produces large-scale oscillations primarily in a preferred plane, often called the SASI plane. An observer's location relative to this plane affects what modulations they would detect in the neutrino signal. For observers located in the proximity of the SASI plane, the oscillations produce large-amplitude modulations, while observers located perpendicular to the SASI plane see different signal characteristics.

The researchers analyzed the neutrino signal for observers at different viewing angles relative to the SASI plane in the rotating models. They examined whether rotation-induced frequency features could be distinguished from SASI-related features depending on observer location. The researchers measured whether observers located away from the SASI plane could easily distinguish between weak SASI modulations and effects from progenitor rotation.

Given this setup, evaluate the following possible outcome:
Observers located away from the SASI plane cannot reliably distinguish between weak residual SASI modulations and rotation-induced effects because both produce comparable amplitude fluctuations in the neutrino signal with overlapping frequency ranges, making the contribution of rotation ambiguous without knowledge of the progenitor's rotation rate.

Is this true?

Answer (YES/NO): NO